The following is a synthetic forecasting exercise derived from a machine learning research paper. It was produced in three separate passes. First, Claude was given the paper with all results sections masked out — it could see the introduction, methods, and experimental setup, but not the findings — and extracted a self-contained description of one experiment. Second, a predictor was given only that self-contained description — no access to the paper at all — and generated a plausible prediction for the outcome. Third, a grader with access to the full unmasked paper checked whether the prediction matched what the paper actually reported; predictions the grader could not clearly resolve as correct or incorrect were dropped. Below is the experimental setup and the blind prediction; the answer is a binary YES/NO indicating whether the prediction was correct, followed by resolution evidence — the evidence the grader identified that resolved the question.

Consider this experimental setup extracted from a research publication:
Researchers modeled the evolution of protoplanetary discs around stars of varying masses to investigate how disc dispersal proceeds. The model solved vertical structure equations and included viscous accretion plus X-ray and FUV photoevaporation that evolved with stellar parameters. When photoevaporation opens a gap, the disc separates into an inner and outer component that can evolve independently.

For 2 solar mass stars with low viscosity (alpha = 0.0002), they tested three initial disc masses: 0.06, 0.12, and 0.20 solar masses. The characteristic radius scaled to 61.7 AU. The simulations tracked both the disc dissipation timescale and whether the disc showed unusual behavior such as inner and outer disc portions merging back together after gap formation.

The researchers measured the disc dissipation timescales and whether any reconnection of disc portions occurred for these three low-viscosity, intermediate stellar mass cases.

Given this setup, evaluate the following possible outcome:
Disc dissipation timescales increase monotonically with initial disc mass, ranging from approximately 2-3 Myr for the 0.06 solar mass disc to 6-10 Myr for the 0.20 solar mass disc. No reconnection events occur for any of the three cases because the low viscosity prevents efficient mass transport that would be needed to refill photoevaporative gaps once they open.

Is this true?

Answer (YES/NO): NO